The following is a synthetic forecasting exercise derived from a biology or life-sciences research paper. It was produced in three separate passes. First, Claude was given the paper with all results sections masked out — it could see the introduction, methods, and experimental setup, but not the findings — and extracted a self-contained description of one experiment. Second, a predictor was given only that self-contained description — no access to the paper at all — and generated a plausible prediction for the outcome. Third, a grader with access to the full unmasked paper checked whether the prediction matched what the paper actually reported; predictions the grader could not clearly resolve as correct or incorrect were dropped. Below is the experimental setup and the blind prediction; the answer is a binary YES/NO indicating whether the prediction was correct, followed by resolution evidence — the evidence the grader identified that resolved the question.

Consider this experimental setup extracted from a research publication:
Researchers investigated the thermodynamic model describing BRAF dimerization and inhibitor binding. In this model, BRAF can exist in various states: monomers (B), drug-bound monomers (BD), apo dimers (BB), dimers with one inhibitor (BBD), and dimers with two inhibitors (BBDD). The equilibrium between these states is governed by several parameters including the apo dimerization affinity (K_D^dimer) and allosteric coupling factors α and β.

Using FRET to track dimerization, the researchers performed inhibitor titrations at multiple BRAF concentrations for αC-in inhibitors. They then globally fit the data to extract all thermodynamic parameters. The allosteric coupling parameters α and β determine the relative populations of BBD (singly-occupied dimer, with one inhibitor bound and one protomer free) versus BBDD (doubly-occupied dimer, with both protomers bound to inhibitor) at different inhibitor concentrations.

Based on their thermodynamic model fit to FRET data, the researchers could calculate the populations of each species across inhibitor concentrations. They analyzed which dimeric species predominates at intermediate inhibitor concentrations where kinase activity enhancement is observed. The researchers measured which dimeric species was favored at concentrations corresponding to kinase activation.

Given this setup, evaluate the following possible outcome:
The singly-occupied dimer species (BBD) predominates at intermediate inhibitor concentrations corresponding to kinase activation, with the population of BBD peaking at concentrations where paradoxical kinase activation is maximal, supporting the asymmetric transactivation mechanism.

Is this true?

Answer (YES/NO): YES